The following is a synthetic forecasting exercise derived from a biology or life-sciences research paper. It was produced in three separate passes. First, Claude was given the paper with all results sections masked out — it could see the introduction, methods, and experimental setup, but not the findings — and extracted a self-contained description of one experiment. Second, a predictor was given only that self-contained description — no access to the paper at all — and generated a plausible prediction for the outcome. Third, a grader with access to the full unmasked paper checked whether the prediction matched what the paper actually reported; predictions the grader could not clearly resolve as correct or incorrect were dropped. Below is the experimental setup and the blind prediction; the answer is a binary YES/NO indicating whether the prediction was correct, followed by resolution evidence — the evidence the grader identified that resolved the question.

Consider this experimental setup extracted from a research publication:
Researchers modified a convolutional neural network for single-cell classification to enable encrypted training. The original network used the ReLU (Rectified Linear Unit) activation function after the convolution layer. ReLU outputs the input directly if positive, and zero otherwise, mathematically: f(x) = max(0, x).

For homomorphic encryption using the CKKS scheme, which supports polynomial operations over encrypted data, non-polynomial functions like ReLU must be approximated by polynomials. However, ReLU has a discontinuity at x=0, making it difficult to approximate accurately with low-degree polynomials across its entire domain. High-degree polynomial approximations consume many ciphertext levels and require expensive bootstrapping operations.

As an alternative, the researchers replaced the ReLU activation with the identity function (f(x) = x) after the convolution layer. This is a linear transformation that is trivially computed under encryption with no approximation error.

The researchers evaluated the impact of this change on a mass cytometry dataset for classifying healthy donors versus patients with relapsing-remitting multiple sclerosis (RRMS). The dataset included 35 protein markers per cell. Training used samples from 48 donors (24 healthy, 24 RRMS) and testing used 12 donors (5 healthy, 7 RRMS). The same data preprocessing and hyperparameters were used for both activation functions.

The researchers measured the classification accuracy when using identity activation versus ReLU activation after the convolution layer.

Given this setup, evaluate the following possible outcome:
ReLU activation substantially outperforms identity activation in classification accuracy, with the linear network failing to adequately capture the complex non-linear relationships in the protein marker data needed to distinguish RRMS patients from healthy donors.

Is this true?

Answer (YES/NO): NO